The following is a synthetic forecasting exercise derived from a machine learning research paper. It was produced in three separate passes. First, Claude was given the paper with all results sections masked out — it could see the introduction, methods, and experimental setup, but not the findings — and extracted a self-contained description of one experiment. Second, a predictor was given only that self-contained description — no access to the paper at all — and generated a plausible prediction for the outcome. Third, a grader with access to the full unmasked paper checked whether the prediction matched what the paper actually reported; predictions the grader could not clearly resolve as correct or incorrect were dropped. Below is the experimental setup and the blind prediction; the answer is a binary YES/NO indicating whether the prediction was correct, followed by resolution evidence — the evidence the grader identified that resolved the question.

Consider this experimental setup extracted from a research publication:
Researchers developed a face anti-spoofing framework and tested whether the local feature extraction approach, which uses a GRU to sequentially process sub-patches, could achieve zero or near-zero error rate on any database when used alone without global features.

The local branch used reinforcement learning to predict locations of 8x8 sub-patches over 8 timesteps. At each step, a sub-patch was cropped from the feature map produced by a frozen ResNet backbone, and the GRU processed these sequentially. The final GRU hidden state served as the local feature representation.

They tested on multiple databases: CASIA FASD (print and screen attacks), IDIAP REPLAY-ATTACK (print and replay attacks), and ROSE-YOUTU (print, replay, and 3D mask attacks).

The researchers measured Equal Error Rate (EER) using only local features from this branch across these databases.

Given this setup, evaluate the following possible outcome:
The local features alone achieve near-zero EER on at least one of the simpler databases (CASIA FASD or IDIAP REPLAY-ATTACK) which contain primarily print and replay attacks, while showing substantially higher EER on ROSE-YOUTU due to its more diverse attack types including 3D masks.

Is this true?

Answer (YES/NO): NO